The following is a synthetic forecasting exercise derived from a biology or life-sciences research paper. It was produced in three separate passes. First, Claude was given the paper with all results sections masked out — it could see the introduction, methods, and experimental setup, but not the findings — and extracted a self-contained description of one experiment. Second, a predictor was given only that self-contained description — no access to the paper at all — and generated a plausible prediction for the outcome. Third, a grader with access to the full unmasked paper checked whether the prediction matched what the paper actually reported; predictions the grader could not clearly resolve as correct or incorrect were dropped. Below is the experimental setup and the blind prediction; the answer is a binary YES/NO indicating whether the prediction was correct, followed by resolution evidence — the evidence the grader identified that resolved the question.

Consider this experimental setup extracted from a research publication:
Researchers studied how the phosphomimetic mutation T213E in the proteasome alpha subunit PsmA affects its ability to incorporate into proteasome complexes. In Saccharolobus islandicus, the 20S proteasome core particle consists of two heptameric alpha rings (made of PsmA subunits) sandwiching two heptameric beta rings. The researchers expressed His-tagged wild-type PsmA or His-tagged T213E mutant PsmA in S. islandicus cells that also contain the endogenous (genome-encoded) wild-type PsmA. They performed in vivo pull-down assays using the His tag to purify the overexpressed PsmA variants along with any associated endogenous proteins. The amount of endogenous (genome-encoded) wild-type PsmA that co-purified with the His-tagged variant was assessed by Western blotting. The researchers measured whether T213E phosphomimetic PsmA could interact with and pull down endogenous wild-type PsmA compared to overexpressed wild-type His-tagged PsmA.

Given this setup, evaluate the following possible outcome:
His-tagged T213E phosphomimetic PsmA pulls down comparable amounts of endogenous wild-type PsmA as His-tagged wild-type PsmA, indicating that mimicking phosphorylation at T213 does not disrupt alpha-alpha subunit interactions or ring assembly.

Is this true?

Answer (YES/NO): NO